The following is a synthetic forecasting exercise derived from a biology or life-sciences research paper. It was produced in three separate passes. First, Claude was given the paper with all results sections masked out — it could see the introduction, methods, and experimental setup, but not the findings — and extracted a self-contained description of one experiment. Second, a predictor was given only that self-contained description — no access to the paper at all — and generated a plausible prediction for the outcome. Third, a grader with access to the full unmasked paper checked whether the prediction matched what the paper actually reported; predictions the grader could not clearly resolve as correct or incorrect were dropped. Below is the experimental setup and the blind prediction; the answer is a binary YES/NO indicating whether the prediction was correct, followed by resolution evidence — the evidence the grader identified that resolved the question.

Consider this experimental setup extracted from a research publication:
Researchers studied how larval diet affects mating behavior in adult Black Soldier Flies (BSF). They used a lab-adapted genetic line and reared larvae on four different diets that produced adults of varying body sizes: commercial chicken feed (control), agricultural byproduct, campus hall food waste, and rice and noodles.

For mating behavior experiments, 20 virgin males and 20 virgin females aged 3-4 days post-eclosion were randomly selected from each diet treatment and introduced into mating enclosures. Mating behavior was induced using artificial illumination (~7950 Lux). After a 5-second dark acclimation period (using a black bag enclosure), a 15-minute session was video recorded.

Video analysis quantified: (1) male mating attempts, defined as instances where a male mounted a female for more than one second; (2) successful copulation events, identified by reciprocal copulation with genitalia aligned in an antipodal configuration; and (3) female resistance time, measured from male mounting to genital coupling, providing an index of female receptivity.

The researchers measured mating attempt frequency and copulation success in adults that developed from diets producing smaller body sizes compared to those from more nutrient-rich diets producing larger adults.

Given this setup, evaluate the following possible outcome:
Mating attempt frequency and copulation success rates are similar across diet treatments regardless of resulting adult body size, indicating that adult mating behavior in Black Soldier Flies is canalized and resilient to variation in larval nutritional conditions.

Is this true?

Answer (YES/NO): NO